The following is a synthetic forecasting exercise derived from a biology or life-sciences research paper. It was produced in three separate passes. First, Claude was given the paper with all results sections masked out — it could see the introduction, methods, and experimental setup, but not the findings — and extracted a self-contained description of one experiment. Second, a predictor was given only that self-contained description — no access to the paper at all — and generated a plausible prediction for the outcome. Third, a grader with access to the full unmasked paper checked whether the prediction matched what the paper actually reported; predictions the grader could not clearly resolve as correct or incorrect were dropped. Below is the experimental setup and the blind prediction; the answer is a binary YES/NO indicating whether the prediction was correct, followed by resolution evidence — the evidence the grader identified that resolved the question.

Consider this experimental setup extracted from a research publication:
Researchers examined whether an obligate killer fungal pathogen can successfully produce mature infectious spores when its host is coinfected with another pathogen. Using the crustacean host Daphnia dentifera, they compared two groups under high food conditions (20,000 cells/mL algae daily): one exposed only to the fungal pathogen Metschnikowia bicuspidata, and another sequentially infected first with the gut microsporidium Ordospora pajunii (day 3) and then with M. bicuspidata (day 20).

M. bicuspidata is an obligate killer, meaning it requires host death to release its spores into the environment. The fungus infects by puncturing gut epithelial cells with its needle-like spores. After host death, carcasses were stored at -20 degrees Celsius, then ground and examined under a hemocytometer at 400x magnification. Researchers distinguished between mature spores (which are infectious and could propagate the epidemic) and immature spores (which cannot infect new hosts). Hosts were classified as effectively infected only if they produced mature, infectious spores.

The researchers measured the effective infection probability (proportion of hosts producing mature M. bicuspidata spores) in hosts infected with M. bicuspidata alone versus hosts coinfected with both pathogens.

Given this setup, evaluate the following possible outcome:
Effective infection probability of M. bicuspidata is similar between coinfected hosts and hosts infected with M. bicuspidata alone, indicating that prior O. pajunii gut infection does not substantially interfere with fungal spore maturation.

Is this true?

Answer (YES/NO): NO